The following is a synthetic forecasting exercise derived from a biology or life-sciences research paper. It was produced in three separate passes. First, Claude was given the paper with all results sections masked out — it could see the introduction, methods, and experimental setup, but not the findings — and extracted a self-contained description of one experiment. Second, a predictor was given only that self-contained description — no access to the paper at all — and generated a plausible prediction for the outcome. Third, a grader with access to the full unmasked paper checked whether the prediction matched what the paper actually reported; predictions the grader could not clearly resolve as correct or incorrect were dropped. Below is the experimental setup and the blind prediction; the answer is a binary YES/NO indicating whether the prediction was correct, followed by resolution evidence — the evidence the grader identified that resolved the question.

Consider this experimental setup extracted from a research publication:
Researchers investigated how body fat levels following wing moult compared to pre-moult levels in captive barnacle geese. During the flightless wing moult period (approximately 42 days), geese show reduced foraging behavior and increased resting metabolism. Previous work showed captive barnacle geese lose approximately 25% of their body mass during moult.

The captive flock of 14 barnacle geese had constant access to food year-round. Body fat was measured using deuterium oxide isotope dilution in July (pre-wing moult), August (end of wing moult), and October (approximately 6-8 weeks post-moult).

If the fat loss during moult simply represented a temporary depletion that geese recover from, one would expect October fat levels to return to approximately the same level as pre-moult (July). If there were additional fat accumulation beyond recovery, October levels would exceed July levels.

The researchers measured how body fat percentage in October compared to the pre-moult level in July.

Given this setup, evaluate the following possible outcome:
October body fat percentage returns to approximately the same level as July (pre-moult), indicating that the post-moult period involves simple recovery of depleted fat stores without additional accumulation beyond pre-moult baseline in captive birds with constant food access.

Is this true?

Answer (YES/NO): NO